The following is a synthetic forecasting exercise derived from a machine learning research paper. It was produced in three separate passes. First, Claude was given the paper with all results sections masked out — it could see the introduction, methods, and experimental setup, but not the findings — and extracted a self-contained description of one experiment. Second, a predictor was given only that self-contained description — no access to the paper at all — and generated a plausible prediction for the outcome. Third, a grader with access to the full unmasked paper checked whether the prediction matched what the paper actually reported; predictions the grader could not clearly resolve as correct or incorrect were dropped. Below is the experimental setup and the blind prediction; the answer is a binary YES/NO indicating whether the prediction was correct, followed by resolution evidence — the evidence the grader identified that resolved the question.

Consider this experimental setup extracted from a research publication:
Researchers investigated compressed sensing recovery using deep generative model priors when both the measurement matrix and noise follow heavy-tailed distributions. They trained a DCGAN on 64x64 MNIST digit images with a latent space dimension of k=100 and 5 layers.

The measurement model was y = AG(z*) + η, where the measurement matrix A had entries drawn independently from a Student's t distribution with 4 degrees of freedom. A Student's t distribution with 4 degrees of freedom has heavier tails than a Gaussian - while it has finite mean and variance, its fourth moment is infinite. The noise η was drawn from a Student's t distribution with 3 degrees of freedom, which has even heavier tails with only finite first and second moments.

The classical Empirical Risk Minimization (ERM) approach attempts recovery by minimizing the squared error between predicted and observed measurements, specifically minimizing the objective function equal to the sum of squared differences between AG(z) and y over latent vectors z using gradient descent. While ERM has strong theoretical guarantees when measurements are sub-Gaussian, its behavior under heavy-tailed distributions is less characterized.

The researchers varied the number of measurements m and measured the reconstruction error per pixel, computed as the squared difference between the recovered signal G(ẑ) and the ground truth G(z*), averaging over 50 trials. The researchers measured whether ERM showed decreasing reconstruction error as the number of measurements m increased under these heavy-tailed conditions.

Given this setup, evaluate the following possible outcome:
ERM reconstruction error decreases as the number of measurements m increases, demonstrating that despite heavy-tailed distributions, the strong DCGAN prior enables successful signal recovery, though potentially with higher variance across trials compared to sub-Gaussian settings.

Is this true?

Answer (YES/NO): YES